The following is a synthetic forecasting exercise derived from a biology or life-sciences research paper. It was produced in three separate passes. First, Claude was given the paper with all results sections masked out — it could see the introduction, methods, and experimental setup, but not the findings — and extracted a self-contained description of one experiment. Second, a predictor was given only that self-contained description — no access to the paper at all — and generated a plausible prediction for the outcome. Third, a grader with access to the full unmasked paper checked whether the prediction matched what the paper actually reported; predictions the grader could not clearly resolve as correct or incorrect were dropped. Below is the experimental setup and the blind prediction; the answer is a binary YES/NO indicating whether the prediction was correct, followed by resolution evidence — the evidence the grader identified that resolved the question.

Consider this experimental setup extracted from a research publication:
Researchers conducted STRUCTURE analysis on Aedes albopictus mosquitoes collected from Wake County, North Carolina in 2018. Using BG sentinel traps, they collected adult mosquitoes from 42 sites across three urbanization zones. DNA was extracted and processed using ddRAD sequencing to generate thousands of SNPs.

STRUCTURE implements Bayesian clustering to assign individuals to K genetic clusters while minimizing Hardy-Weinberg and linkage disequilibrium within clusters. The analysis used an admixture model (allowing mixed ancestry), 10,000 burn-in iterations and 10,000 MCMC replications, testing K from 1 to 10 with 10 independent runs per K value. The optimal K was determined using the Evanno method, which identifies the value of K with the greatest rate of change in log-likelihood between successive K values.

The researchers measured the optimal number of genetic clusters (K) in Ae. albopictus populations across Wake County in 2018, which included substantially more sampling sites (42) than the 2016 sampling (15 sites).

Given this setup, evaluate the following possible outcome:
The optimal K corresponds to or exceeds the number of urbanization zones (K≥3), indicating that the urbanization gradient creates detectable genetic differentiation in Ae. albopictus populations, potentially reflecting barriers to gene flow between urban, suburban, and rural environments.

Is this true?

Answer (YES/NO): NO